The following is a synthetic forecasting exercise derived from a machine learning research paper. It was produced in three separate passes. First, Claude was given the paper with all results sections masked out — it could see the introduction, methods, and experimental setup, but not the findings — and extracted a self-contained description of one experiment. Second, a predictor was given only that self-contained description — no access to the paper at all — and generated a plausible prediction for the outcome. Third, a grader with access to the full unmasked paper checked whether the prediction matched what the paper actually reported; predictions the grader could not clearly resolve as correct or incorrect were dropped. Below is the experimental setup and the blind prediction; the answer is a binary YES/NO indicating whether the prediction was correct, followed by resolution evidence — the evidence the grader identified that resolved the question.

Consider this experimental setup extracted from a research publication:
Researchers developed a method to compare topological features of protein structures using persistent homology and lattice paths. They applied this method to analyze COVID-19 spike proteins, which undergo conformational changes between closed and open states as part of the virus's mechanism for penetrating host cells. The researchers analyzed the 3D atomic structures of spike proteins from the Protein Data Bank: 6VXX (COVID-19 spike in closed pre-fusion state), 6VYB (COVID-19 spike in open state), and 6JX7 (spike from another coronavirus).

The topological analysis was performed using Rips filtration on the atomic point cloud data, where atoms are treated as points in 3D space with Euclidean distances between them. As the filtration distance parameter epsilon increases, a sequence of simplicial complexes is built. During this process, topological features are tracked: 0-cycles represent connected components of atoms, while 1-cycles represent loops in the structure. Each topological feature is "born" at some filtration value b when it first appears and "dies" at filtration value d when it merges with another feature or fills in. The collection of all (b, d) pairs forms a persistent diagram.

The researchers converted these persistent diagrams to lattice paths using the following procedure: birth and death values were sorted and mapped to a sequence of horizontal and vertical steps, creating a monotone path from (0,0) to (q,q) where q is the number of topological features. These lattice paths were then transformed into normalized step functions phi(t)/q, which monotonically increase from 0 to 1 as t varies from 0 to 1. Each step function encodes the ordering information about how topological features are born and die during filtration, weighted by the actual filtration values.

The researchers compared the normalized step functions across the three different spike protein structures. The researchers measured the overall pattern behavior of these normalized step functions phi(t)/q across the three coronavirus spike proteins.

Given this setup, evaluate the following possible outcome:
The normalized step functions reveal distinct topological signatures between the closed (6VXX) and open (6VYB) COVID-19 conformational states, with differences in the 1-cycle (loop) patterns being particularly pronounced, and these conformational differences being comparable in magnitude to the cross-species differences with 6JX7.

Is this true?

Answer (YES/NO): NO